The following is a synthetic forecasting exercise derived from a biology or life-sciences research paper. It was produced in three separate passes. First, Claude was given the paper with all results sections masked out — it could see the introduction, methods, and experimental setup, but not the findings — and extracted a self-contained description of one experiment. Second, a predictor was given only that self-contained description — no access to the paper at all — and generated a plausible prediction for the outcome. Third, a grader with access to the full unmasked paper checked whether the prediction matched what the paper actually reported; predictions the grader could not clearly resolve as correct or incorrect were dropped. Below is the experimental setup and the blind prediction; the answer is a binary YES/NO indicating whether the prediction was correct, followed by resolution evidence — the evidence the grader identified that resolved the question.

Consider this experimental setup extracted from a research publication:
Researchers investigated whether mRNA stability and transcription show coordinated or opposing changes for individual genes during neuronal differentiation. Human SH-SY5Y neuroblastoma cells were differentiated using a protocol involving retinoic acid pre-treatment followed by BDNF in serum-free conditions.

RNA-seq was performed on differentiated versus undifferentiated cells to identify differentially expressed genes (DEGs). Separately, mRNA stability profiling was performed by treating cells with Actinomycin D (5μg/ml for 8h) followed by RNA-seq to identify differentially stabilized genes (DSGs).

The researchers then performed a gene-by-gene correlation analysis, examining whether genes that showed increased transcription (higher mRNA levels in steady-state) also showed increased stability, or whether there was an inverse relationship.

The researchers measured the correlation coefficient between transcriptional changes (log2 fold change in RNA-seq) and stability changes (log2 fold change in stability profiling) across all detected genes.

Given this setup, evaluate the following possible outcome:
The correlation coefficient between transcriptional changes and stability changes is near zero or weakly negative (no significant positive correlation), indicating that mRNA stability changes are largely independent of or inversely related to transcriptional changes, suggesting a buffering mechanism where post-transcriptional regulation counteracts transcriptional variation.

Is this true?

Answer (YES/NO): YES